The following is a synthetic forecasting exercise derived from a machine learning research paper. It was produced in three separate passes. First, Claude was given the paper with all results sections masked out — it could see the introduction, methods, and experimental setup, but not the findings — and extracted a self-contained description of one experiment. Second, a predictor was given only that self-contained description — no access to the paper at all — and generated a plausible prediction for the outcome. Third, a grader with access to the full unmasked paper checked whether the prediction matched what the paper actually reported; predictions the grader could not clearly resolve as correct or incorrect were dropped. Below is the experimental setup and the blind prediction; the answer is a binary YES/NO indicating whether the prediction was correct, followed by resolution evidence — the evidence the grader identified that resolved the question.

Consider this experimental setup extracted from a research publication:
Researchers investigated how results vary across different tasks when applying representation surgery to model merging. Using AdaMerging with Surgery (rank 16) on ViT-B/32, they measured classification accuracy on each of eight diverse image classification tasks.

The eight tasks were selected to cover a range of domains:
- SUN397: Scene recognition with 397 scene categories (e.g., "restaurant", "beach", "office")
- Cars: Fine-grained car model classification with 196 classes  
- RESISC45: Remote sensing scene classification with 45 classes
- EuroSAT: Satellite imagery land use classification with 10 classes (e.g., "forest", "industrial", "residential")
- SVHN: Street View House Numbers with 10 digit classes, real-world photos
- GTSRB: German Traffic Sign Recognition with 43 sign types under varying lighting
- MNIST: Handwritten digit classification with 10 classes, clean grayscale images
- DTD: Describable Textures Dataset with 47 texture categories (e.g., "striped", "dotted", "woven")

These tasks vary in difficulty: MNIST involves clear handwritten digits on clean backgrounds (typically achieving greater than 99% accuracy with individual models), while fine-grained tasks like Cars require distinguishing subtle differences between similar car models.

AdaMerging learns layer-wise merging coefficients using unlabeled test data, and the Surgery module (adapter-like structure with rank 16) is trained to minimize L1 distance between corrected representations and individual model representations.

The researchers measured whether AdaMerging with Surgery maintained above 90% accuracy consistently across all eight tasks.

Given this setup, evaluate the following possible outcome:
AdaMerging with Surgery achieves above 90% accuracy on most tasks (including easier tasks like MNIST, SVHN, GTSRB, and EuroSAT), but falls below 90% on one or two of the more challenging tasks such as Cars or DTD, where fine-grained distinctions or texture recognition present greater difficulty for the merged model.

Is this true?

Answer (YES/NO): NO